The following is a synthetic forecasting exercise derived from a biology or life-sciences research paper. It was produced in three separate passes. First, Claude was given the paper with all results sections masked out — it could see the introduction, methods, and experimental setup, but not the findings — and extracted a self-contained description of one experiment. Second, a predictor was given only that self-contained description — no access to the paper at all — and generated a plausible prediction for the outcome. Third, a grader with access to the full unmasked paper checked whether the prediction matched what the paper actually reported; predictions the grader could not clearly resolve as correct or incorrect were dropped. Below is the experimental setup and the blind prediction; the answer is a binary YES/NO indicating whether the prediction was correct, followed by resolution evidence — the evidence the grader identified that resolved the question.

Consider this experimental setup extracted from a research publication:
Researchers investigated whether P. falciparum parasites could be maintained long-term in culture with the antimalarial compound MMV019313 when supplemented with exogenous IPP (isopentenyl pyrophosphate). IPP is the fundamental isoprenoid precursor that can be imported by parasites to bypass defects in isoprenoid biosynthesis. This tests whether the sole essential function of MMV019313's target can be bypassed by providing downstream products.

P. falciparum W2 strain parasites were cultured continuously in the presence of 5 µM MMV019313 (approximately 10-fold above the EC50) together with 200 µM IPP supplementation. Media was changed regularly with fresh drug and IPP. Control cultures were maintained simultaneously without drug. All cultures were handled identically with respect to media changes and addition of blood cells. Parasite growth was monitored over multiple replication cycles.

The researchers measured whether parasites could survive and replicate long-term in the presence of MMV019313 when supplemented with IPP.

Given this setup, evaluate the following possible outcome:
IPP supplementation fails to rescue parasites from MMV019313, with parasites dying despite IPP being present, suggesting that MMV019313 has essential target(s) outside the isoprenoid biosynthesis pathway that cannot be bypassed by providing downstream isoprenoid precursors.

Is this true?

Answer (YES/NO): NO